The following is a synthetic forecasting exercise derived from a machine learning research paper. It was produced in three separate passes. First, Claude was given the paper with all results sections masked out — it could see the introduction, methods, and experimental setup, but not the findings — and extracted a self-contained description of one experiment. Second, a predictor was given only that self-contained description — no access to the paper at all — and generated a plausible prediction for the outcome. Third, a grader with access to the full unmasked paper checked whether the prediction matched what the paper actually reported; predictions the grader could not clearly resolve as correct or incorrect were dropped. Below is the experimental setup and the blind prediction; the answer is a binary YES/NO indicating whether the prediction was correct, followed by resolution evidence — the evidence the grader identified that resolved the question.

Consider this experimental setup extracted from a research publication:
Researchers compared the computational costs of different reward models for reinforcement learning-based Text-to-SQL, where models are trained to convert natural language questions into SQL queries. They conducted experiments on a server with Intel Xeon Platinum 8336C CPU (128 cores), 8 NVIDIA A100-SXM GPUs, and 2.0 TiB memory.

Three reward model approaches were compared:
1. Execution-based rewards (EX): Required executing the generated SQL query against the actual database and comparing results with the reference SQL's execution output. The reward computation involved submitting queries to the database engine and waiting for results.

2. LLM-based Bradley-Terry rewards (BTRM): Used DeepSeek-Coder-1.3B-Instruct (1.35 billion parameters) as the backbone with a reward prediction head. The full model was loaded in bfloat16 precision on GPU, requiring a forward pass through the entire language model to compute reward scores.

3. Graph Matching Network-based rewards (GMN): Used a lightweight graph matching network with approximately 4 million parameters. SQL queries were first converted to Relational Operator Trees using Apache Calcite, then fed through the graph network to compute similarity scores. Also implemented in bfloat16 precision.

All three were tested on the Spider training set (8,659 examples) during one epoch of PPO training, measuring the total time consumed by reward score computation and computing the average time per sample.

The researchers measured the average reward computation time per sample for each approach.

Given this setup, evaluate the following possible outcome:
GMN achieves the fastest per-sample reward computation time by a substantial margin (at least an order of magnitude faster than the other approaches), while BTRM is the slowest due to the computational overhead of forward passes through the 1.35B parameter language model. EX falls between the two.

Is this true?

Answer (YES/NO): NO